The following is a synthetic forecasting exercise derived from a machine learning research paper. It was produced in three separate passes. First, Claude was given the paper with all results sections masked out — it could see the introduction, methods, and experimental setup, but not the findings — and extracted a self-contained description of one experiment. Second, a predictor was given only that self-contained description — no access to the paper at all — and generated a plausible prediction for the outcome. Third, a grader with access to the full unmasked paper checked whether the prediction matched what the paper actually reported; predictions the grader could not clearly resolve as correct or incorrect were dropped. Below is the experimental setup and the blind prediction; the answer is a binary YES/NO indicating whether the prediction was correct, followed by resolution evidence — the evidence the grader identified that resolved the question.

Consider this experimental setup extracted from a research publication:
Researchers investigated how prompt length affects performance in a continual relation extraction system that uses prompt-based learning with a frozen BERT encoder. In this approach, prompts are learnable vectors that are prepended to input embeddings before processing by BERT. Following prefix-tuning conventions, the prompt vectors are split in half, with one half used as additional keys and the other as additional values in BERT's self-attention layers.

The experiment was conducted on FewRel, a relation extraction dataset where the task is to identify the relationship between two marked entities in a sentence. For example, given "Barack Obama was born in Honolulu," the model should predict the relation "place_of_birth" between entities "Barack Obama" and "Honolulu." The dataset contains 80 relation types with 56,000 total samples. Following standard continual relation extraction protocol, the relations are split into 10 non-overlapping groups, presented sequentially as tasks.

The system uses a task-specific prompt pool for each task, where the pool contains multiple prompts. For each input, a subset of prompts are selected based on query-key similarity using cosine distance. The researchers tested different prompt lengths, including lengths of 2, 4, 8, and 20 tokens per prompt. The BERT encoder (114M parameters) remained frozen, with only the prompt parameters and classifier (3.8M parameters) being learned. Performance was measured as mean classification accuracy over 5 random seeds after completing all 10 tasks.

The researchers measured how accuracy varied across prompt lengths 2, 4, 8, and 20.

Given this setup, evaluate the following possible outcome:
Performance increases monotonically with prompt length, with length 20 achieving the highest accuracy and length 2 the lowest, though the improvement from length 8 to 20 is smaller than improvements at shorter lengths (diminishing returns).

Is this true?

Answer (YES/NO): NO